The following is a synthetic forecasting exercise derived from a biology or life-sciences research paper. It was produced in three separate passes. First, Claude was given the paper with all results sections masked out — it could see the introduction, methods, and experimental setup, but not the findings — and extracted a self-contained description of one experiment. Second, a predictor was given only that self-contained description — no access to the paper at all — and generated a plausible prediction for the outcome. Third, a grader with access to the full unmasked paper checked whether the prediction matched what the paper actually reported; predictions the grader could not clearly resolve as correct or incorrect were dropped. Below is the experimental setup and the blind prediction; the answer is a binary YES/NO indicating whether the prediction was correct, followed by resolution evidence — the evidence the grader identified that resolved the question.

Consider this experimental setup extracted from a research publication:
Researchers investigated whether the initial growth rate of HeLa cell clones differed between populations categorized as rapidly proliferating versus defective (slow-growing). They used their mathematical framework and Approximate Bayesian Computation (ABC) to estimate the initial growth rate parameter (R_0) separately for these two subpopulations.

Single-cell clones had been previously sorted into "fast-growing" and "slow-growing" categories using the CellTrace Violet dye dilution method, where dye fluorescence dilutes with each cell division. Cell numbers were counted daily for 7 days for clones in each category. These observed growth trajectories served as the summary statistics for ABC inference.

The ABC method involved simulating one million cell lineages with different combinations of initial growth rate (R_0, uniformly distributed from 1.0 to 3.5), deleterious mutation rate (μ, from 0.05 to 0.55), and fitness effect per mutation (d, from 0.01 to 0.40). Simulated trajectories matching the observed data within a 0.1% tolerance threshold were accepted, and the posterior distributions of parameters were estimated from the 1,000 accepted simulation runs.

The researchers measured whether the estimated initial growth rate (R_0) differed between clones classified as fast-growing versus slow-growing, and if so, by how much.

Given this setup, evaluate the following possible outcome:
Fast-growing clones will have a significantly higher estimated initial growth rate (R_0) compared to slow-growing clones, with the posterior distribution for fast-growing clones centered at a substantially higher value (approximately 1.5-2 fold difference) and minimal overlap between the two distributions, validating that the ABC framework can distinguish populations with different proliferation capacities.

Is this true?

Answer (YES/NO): NO